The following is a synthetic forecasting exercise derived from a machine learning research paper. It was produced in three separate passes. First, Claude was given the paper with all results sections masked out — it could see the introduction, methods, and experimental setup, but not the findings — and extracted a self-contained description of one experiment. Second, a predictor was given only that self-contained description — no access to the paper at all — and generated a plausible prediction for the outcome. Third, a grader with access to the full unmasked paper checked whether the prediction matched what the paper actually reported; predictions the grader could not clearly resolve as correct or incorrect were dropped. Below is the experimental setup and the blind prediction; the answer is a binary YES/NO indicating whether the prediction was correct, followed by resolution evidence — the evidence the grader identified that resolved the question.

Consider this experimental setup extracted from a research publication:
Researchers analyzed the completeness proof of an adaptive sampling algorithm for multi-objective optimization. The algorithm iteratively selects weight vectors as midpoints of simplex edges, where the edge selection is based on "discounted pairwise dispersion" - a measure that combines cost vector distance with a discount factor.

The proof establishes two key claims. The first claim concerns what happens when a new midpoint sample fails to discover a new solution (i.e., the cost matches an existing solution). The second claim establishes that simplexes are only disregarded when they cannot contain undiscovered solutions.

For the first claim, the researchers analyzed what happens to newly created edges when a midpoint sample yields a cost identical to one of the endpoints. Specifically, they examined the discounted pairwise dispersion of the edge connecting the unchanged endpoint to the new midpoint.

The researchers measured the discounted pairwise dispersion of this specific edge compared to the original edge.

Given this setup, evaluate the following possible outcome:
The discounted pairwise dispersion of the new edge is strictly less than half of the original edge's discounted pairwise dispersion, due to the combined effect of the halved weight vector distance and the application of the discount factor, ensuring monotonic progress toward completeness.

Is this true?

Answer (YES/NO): NO